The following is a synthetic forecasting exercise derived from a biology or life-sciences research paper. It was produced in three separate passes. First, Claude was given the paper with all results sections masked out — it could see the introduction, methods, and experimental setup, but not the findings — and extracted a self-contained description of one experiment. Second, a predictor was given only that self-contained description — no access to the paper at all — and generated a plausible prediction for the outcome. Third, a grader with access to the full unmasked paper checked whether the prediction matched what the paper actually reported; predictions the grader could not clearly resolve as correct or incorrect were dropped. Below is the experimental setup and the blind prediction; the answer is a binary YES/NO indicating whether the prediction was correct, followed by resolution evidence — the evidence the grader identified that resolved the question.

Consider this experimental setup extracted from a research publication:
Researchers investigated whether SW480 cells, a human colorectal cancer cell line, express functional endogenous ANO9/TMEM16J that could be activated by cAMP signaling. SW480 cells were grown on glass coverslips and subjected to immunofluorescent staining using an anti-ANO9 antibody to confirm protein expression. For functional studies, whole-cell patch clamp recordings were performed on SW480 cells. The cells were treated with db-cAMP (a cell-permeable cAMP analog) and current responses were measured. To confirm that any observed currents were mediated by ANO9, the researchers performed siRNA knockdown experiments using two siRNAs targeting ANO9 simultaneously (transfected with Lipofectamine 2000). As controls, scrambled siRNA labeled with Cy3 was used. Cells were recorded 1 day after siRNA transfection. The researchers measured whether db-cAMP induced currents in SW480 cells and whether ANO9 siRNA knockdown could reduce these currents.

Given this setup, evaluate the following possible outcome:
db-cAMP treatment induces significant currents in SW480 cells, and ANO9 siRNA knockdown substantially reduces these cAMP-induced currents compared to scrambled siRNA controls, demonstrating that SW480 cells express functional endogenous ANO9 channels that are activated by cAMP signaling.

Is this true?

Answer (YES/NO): YES